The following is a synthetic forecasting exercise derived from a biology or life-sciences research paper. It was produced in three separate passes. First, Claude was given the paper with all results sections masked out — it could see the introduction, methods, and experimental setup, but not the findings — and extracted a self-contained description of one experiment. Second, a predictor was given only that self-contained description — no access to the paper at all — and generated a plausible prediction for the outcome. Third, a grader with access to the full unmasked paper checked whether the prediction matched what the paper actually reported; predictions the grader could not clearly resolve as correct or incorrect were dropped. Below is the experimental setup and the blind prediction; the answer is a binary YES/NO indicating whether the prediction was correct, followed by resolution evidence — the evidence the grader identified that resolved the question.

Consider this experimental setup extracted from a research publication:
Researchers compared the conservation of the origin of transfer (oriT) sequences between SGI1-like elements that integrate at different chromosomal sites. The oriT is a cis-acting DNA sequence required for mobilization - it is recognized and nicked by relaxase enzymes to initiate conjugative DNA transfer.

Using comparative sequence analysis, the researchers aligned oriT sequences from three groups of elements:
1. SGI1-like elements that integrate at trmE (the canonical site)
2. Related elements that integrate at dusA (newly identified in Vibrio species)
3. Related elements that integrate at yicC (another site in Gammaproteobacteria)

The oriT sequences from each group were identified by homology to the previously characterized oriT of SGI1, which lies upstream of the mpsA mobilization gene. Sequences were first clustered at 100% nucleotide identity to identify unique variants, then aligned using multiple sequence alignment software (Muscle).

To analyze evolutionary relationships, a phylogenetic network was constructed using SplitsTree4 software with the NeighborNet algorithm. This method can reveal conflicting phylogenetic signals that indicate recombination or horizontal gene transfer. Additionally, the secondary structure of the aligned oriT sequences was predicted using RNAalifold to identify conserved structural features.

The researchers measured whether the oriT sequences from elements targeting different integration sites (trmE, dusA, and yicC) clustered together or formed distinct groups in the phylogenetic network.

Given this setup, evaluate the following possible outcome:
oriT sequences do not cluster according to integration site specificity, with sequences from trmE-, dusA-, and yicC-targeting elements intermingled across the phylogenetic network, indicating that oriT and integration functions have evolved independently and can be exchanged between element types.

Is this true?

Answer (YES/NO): NO